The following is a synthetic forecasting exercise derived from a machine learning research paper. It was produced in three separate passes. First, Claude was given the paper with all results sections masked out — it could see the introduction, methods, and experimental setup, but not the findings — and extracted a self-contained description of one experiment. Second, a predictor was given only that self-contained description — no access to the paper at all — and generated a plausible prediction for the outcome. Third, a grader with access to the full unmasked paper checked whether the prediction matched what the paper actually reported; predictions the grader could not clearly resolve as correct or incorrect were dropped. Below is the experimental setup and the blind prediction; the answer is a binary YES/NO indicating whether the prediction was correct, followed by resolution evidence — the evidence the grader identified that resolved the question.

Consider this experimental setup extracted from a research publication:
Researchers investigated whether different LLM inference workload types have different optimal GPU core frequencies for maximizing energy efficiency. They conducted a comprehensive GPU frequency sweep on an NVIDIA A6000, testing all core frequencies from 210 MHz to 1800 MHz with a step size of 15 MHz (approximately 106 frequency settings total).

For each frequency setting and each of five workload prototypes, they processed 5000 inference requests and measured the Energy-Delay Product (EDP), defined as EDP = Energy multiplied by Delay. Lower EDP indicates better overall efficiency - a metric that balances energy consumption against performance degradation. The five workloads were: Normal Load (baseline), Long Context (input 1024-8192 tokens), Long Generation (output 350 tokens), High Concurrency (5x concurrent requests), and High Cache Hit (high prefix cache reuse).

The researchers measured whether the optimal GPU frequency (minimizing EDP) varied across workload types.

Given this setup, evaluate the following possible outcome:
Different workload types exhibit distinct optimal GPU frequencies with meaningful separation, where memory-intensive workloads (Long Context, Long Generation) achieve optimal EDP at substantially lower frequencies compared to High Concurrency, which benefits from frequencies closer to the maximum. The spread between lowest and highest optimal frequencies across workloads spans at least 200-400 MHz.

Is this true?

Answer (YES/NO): NO